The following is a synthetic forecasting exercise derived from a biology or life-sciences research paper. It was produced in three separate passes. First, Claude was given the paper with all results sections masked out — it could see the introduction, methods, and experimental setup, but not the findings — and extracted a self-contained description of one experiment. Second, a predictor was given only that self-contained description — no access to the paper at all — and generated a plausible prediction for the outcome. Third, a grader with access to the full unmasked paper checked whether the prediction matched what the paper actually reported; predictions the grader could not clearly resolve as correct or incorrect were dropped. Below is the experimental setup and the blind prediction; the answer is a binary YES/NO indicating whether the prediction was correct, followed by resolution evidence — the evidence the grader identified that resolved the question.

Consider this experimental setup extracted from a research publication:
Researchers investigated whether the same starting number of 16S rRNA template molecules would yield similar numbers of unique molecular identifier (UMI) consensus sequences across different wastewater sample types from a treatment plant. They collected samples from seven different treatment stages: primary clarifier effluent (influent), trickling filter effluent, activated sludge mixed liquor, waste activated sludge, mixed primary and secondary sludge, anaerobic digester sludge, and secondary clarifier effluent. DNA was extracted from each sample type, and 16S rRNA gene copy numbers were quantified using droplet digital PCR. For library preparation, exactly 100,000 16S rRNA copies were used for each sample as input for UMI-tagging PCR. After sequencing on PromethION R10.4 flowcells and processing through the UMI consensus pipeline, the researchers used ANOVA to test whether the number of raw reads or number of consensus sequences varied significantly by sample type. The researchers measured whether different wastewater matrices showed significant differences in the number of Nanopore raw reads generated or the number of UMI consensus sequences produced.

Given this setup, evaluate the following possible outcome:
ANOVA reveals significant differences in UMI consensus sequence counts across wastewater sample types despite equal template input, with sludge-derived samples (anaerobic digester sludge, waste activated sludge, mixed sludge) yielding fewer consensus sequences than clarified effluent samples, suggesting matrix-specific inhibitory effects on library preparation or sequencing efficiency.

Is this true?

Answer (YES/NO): NO